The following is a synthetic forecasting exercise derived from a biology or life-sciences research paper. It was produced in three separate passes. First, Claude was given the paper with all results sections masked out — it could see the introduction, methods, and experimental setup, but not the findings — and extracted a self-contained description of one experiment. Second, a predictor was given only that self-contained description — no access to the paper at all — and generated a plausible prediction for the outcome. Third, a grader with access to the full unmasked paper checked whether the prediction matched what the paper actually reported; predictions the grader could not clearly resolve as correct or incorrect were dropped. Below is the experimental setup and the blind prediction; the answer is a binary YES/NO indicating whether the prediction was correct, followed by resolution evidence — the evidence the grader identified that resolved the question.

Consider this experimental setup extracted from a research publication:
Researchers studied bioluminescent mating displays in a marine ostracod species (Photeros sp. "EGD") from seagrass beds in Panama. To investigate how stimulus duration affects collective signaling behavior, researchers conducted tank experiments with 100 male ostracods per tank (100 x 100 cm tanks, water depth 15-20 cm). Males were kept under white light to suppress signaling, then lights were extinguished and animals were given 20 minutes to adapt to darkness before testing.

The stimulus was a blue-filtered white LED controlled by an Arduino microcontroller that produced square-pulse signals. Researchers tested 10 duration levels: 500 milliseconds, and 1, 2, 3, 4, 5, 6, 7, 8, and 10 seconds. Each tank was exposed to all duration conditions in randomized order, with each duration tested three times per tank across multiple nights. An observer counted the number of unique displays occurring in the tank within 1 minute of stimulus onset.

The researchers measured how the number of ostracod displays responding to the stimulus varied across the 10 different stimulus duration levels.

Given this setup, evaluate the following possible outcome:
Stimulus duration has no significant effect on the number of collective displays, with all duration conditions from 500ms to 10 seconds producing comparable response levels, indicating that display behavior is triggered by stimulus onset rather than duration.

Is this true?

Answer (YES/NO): NO